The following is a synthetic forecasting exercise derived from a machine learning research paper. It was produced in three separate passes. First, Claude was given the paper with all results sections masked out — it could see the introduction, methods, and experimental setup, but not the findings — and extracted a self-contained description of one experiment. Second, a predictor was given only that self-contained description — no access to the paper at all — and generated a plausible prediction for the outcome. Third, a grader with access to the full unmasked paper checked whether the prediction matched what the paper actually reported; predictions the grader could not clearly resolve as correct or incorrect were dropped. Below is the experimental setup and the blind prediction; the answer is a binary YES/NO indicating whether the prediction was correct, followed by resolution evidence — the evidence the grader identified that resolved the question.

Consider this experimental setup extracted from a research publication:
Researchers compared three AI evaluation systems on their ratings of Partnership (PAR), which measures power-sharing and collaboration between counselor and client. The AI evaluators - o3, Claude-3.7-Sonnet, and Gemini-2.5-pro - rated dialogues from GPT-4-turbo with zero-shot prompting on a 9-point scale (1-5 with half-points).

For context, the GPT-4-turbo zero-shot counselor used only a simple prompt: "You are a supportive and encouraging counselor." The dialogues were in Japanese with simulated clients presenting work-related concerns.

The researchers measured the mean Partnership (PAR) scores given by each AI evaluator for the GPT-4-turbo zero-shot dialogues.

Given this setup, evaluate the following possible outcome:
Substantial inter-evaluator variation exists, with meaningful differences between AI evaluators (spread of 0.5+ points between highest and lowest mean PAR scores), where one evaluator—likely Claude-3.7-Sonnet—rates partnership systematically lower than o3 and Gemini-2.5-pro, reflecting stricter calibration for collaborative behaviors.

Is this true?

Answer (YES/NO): NO